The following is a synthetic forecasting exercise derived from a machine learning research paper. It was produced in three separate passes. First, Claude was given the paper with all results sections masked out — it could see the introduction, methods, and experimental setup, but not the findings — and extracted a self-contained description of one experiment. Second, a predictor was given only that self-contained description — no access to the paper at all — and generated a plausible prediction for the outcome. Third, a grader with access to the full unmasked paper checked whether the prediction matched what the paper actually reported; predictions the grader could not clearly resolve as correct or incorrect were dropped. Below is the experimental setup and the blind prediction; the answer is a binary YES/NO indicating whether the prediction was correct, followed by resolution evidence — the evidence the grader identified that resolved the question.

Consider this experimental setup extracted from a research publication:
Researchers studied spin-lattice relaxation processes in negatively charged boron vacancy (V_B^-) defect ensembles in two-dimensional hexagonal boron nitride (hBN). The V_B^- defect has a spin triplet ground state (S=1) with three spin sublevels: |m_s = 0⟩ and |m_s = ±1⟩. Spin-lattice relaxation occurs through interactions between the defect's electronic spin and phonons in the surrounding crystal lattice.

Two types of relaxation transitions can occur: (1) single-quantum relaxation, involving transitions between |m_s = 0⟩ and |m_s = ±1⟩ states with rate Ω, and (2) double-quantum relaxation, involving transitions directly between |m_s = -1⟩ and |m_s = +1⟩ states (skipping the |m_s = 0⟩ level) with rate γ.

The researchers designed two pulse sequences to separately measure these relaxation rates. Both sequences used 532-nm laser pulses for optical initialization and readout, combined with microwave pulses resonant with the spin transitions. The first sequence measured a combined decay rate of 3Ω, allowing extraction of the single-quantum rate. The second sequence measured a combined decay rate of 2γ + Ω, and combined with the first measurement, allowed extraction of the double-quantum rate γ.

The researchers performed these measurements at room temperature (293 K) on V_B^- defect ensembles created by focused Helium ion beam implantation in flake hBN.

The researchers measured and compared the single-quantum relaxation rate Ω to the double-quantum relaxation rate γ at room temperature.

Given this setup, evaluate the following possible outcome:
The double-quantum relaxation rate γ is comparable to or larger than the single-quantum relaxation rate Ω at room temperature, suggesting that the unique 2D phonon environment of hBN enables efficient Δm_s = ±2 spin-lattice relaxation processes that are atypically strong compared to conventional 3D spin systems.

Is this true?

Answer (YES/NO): YES